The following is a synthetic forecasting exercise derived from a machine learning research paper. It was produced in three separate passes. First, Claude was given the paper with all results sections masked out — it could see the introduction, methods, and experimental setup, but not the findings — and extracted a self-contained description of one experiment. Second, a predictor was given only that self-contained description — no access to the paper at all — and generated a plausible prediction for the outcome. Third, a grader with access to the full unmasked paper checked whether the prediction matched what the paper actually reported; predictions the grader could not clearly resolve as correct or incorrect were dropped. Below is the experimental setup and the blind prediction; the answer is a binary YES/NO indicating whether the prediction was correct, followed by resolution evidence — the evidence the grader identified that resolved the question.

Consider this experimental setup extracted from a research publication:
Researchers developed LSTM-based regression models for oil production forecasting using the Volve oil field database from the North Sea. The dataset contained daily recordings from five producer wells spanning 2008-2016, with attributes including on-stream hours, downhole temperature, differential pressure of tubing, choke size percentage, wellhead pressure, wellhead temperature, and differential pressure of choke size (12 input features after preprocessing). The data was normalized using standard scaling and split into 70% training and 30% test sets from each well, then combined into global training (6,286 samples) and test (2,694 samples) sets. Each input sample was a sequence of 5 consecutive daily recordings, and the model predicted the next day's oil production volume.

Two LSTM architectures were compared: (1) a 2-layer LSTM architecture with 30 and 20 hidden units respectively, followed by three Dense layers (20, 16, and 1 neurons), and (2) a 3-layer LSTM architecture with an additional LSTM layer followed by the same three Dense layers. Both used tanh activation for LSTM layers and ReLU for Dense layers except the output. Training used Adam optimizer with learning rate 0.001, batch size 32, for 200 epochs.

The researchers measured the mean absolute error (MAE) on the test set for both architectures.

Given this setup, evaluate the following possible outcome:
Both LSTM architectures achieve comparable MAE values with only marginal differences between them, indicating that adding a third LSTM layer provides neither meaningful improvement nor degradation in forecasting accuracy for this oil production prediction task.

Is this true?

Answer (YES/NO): NO